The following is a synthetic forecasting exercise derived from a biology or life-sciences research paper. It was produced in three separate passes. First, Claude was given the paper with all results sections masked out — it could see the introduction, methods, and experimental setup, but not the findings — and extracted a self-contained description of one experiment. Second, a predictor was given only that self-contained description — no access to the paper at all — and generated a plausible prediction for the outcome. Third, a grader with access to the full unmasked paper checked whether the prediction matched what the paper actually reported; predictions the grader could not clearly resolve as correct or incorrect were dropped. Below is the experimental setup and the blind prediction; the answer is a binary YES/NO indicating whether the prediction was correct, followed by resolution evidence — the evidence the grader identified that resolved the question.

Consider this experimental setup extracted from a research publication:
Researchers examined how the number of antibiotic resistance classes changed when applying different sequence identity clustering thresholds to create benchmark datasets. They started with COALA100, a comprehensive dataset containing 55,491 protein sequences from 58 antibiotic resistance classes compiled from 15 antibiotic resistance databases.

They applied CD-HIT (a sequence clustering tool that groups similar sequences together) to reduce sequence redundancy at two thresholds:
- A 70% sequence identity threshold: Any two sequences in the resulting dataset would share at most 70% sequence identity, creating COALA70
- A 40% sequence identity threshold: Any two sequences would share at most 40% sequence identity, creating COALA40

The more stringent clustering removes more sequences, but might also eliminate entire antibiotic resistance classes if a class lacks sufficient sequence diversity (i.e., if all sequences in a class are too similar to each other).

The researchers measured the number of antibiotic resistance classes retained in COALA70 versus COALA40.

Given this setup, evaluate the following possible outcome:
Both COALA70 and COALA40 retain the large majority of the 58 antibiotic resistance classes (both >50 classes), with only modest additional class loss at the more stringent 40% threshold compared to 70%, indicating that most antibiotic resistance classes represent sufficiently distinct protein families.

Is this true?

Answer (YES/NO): NO